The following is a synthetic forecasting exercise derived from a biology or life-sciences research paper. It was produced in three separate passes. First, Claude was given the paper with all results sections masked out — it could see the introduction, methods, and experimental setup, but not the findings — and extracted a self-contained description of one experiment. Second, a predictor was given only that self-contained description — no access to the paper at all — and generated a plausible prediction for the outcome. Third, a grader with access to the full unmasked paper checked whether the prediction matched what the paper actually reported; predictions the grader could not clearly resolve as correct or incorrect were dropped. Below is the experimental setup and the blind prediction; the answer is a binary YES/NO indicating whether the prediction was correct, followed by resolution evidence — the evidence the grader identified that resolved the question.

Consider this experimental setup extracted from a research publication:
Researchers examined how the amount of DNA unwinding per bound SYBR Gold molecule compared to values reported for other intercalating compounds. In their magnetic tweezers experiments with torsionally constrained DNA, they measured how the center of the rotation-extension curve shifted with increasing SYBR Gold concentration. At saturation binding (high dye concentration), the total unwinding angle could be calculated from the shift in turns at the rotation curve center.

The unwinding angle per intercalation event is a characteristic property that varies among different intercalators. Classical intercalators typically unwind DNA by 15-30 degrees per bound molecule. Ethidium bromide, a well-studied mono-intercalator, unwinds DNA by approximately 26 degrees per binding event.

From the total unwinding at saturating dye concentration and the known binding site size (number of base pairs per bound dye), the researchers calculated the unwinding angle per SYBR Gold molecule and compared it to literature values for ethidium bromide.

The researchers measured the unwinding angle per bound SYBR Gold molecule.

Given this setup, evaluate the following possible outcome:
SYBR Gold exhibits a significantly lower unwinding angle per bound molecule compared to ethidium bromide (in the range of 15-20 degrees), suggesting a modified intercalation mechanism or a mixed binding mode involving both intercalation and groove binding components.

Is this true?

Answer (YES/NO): NO